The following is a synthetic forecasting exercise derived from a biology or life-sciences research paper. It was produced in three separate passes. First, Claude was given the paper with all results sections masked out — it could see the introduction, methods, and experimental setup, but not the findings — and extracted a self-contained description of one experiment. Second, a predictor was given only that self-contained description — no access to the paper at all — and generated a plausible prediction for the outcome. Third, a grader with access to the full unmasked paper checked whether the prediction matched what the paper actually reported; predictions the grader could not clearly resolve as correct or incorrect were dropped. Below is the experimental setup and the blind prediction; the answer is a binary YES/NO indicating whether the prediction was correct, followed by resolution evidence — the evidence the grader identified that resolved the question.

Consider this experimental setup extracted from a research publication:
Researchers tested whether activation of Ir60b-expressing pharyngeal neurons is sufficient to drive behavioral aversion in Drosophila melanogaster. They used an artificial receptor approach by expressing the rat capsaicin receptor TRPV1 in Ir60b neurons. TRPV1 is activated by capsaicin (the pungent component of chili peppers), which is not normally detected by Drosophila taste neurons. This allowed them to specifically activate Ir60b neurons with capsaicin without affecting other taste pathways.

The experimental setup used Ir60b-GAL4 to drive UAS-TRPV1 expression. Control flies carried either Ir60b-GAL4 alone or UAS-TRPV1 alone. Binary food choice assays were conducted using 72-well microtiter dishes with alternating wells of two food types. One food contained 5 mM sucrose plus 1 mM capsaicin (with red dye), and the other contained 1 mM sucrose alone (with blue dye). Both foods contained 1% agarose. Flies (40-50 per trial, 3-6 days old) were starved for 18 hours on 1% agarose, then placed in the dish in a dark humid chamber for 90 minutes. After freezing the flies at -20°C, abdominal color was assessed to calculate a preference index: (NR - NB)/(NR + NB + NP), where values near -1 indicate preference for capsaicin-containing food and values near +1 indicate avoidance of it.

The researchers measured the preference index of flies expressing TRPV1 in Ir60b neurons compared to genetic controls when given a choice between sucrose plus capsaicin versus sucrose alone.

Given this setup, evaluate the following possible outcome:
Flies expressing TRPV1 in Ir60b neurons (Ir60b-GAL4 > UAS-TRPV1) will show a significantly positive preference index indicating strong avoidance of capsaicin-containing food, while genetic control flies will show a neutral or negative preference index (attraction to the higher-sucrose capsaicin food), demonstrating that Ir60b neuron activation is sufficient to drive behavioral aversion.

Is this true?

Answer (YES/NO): YES